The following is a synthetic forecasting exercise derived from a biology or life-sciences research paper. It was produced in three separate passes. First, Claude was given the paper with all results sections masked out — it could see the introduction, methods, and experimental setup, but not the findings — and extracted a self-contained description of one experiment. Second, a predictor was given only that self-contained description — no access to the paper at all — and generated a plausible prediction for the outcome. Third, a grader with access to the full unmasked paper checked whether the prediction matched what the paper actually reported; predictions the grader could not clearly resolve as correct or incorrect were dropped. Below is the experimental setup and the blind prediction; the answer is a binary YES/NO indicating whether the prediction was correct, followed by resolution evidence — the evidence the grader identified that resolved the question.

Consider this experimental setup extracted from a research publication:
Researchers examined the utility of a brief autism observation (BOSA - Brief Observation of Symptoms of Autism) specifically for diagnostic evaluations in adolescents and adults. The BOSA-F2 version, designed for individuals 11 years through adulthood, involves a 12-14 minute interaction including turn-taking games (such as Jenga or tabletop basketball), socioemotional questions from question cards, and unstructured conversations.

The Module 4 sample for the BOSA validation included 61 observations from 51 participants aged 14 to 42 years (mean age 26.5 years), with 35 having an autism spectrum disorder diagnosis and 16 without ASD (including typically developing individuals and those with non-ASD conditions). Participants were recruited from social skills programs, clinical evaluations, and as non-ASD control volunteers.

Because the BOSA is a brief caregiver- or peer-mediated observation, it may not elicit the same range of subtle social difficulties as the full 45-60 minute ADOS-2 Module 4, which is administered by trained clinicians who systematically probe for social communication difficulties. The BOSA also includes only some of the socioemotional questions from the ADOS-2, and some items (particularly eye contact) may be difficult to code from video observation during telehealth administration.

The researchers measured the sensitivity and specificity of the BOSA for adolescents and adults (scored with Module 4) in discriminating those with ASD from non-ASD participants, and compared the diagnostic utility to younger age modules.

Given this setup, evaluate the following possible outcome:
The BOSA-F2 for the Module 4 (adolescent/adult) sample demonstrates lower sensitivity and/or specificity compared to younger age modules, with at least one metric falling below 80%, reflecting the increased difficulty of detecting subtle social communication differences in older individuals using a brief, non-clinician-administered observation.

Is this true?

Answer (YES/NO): NO